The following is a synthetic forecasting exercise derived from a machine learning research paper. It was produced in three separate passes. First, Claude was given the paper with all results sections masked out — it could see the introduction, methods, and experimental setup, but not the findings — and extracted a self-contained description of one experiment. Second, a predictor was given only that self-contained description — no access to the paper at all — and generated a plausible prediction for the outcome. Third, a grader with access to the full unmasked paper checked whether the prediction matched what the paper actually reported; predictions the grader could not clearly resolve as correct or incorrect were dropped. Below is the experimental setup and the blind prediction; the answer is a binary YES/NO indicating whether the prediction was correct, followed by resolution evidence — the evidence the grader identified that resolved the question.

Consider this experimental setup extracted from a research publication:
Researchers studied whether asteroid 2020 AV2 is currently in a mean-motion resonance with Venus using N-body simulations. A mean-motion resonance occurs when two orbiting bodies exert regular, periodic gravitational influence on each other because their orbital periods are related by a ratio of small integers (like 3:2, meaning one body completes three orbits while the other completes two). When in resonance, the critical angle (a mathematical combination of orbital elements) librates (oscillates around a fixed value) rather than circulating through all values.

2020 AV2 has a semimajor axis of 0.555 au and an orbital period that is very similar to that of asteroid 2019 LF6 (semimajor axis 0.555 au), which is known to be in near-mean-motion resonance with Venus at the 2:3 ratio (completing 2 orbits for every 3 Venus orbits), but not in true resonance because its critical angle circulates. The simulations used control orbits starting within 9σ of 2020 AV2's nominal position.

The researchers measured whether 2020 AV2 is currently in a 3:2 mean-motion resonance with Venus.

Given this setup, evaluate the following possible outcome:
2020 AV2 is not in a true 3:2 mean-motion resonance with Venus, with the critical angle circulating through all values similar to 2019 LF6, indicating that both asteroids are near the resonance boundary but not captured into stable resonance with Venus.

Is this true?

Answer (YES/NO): YES